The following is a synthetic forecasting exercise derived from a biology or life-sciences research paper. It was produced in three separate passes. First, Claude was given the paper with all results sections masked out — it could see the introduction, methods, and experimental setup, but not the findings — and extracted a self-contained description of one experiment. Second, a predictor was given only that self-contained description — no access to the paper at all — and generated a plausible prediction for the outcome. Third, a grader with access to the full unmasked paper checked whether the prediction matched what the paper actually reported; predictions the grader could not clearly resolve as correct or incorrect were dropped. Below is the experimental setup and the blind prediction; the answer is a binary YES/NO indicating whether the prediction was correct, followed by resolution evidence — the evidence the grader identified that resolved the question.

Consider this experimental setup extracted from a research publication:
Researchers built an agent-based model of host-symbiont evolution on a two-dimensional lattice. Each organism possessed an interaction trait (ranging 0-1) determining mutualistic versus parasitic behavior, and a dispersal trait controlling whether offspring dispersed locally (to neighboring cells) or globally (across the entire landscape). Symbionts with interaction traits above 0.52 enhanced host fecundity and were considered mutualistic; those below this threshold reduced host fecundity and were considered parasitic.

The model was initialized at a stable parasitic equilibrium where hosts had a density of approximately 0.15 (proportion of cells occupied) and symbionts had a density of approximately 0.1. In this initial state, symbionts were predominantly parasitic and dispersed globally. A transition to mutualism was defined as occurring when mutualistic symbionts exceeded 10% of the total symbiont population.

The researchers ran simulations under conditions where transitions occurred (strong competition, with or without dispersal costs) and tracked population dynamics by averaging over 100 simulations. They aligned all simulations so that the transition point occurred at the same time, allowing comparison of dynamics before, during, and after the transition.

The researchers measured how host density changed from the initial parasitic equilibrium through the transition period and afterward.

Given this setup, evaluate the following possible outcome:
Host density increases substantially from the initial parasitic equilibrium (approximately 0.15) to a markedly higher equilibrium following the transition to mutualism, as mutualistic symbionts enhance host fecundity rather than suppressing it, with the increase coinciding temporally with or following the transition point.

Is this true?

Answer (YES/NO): YES